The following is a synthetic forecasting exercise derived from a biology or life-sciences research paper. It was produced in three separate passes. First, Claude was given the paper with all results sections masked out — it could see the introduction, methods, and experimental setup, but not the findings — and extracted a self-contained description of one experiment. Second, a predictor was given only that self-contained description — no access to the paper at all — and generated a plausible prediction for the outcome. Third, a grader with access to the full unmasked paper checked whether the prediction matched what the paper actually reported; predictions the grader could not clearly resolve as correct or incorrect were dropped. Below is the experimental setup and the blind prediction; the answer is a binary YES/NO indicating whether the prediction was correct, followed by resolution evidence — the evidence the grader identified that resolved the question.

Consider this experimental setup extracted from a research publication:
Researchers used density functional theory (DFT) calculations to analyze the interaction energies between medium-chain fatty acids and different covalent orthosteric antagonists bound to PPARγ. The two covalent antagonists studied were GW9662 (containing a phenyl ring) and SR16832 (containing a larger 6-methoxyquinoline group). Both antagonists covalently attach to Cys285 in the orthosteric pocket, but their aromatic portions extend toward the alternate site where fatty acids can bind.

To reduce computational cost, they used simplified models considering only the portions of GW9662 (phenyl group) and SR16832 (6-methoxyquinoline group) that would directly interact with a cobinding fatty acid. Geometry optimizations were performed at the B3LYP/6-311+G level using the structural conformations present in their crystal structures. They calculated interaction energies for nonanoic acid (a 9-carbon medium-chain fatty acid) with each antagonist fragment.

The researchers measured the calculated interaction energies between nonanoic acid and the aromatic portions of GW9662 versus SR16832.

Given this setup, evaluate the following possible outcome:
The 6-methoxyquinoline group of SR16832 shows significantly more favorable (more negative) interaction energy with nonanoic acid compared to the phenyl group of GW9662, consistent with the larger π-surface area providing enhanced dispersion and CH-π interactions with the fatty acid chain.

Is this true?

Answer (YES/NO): NO